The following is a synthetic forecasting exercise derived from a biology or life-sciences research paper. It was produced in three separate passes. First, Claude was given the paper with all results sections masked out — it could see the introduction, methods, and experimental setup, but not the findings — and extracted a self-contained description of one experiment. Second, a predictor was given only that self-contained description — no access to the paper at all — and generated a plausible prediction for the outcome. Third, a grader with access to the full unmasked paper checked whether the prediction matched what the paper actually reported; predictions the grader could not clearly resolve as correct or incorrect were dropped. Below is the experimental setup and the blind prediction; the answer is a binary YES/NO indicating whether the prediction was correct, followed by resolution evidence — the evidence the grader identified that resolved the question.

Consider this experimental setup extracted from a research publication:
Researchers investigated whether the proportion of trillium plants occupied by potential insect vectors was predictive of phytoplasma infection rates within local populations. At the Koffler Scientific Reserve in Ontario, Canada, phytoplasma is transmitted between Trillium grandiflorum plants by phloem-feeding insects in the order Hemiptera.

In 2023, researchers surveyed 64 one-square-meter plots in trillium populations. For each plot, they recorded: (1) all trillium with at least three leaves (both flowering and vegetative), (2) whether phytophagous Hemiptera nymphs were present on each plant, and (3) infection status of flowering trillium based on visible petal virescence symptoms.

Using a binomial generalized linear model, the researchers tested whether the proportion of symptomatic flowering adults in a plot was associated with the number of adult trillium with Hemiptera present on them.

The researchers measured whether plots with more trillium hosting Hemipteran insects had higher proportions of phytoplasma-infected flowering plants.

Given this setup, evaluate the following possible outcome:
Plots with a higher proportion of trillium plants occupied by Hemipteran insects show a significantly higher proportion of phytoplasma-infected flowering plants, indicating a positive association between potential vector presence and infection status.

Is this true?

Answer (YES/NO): YES